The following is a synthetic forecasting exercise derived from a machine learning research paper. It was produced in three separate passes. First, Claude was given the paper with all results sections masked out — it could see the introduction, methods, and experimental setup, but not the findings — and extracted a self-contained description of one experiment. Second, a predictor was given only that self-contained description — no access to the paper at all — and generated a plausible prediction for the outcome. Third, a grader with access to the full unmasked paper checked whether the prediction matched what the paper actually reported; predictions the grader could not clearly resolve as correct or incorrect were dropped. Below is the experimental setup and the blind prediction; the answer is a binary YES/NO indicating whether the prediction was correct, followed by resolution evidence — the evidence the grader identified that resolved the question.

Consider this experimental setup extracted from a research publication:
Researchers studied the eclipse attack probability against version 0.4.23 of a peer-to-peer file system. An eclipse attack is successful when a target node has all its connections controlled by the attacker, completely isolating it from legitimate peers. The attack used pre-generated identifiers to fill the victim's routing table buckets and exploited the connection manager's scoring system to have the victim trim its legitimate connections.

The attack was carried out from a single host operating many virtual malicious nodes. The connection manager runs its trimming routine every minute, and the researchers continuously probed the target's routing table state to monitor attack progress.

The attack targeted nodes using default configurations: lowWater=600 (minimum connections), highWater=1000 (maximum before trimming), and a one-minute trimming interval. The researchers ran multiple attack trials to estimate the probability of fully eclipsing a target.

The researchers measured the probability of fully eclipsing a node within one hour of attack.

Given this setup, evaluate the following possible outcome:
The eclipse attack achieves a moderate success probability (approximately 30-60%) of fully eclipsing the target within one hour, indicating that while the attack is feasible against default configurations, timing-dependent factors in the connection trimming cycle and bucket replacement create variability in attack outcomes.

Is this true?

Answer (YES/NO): NO